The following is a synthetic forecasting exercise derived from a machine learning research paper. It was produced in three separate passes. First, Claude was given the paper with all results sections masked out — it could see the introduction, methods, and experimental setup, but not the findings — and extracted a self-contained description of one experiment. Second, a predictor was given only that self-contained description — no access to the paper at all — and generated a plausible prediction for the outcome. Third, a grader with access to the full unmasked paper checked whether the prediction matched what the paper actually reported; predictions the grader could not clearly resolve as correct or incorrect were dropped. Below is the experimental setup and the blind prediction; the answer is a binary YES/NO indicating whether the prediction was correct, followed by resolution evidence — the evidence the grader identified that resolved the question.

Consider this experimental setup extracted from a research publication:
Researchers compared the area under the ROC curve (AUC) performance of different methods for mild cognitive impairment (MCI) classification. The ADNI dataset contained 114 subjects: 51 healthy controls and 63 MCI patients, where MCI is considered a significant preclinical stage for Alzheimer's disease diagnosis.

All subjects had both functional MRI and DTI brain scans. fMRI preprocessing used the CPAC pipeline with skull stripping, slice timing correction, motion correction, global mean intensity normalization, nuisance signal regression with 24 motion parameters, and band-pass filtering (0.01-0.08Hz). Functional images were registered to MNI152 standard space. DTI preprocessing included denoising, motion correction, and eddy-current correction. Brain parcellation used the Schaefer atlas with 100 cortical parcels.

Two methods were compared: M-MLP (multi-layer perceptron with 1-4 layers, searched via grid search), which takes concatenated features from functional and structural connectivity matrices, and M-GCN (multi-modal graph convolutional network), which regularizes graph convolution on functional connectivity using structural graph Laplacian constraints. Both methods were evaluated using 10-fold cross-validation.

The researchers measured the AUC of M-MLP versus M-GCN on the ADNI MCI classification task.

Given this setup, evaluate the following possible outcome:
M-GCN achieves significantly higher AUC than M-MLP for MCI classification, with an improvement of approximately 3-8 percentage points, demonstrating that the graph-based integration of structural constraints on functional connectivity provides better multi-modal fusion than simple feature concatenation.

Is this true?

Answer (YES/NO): NO